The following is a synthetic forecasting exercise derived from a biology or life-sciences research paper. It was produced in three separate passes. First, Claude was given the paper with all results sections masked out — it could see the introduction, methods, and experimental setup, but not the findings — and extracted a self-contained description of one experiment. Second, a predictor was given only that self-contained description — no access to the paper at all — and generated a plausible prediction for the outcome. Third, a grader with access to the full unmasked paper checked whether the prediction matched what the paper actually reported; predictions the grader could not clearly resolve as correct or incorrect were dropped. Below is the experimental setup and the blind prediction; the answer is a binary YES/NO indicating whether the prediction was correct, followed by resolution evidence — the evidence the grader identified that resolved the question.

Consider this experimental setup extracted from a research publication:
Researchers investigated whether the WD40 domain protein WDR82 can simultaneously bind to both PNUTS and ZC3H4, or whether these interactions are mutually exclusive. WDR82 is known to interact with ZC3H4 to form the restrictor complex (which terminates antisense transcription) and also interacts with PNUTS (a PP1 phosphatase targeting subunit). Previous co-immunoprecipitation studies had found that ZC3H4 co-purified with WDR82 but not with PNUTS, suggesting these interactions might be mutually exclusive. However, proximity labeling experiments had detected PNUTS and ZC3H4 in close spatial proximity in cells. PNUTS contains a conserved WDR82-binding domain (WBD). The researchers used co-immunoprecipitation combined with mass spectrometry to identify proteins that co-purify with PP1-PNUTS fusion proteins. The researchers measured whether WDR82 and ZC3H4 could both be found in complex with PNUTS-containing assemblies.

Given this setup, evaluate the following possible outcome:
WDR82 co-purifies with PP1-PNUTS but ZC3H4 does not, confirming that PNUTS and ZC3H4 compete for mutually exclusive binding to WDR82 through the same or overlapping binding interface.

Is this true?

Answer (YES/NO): NO